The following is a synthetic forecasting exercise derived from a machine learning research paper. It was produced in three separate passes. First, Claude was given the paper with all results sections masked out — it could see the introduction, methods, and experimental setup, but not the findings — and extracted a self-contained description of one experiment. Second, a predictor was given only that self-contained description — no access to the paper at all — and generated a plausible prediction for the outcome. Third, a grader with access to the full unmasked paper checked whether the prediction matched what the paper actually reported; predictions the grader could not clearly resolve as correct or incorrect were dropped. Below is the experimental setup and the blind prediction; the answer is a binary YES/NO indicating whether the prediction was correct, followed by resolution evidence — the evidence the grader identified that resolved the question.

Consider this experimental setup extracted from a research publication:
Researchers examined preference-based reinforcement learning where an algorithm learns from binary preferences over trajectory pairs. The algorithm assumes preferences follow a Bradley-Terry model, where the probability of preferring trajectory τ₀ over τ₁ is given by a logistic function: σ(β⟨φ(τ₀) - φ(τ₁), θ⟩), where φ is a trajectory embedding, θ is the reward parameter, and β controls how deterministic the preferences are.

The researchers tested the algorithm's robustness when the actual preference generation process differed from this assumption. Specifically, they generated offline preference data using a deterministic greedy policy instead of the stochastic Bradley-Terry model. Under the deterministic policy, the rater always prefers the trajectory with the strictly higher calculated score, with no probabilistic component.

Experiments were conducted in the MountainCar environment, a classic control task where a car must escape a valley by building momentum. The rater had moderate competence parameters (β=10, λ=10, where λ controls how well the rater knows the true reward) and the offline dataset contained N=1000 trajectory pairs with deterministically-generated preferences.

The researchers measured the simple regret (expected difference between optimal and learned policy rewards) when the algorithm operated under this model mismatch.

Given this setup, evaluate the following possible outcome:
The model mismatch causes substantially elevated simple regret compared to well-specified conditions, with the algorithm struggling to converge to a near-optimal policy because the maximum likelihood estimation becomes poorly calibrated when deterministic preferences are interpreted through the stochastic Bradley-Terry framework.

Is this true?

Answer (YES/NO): NO